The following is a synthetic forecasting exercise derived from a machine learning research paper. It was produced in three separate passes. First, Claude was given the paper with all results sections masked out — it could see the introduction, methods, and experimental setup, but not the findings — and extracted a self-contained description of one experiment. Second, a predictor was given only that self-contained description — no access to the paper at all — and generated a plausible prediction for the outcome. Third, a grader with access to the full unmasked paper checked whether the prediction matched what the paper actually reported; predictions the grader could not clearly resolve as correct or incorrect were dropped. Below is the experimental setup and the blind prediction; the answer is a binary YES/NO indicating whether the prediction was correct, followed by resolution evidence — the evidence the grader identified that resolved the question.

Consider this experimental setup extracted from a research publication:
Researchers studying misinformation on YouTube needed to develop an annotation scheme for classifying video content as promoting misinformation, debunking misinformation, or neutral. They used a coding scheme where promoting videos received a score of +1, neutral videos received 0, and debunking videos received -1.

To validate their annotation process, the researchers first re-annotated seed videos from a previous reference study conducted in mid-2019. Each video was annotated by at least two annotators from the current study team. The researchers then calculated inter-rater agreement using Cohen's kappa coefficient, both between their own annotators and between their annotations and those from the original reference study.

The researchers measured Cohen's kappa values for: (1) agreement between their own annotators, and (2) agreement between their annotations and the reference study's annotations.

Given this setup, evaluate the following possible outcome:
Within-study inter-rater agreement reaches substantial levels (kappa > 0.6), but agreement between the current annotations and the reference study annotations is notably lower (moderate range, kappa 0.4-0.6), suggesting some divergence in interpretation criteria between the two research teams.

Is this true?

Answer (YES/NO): NO